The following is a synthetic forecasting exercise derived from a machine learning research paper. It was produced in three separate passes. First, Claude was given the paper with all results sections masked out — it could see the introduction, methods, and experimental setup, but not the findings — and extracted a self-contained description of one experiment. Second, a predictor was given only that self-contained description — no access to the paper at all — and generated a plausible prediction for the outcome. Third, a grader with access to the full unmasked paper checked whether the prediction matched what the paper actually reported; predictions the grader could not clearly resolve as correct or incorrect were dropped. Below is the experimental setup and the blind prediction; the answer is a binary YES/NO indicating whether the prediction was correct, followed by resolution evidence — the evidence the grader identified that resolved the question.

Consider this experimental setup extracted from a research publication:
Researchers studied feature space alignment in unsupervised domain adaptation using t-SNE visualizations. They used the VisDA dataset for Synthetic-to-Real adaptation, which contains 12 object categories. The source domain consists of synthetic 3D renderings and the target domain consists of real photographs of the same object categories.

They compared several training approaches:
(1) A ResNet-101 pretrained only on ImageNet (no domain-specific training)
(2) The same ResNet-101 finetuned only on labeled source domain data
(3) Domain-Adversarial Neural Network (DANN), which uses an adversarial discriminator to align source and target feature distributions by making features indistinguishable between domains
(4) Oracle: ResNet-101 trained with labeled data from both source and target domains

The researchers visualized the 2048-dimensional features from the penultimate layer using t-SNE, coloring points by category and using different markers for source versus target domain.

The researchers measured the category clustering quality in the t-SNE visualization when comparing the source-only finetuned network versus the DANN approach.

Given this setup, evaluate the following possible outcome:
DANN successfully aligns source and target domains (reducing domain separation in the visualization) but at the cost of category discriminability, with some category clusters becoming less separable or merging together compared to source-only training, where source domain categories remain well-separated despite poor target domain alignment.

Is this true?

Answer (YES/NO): NO